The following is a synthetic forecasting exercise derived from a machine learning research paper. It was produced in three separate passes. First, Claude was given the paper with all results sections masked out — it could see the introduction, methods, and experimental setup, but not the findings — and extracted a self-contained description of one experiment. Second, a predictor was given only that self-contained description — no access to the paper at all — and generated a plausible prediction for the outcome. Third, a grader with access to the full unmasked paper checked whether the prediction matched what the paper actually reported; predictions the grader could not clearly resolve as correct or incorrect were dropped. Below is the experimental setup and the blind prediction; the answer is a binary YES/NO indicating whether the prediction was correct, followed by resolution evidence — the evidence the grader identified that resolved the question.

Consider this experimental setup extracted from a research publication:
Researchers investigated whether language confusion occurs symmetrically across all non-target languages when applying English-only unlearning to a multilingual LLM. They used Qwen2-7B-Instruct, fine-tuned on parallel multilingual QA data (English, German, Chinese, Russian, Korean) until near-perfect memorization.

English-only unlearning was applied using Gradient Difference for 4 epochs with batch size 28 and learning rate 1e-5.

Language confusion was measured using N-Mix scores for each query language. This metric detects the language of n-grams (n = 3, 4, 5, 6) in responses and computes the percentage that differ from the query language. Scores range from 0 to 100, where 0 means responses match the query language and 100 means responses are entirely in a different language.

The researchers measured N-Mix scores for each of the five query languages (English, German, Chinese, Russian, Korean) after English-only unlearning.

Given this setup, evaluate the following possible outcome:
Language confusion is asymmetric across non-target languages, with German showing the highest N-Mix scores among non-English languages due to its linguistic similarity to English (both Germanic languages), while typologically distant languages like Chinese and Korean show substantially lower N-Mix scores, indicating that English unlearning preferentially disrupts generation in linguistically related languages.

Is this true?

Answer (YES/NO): NO